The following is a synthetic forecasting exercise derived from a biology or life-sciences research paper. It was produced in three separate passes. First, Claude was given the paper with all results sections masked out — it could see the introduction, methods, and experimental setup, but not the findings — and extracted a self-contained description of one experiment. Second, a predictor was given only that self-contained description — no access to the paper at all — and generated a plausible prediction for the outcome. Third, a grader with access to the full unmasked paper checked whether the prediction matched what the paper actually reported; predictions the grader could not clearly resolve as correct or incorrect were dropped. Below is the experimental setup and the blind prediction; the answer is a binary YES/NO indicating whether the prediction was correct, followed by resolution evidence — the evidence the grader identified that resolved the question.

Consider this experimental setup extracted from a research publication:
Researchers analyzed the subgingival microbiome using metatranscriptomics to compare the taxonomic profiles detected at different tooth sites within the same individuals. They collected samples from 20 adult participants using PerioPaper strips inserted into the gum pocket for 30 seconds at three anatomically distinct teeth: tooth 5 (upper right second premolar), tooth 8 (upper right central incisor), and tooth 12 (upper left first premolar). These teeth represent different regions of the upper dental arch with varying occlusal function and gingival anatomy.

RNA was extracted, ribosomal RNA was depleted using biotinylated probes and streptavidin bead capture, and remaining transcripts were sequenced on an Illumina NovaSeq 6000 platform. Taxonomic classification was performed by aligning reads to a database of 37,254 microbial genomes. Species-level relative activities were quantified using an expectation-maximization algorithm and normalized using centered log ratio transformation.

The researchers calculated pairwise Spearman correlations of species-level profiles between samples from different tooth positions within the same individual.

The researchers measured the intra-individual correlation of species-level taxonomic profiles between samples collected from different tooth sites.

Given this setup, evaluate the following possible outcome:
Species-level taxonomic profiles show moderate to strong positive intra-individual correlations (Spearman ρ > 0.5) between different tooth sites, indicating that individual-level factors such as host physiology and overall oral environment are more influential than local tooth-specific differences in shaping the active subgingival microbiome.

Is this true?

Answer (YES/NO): YES